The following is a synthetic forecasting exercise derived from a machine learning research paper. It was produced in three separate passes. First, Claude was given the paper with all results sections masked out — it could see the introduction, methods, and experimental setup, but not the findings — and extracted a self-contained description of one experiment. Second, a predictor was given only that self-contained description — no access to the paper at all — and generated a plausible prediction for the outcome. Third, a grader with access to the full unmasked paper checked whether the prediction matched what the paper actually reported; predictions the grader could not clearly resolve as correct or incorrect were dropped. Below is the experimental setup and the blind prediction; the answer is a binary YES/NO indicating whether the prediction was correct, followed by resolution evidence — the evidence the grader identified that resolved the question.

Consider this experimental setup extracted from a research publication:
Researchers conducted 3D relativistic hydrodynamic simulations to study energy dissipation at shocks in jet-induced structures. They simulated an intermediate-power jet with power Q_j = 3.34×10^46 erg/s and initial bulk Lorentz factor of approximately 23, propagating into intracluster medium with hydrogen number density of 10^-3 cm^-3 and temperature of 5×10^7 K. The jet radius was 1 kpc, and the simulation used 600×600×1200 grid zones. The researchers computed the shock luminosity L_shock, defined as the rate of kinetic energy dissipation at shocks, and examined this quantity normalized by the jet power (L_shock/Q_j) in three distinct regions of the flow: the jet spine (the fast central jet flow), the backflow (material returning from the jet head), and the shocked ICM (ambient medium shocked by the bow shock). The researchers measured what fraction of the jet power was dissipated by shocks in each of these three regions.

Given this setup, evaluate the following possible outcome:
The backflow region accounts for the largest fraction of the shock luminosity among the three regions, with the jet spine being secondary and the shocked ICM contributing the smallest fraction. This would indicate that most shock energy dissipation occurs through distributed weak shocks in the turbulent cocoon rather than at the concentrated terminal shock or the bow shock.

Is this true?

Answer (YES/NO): YES